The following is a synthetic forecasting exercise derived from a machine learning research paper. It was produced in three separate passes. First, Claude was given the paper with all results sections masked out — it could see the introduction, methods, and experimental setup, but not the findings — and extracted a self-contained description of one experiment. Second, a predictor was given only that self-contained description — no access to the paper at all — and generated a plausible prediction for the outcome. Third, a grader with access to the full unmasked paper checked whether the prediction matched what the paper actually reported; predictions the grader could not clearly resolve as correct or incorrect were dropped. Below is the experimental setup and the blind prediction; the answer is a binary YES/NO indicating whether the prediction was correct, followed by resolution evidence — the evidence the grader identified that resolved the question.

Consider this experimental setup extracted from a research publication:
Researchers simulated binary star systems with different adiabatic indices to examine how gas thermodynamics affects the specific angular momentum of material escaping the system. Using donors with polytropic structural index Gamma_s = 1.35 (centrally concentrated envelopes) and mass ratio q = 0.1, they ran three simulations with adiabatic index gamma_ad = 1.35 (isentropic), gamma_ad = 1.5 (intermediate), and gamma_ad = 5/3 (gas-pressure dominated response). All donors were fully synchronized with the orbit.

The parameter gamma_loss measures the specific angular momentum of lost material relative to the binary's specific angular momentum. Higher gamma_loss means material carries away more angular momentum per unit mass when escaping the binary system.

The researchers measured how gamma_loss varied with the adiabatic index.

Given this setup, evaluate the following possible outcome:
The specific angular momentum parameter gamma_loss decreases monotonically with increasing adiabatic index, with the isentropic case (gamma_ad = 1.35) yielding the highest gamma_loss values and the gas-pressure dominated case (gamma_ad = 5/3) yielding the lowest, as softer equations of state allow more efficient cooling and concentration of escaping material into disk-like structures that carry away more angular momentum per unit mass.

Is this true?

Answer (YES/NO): NO